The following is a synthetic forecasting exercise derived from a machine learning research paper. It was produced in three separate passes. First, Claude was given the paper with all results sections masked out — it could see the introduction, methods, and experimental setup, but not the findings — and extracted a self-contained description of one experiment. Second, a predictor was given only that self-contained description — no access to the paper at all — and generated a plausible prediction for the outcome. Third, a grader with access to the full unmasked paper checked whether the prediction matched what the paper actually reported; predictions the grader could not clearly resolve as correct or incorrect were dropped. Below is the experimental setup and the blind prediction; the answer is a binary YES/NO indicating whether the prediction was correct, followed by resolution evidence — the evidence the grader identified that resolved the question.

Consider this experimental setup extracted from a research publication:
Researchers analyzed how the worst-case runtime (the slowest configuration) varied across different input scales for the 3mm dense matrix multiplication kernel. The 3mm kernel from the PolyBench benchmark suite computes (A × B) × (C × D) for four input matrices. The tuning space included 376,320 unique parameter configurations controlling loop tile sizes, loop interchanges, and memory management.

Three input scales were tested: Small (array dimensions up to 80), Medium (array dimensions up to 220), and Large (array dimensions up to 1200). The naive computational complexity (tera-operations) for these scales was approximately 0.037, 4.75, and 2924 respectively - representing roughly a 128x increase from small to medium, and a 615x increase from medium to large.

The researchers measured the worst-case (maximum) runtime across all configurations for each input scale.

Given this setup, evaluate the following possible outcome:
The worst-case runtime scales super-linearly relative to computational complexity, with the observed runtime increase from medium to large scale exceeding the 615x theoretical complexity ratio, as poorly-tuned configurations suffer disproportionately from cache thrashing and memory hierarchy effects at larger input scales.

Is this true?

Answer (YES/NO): NO